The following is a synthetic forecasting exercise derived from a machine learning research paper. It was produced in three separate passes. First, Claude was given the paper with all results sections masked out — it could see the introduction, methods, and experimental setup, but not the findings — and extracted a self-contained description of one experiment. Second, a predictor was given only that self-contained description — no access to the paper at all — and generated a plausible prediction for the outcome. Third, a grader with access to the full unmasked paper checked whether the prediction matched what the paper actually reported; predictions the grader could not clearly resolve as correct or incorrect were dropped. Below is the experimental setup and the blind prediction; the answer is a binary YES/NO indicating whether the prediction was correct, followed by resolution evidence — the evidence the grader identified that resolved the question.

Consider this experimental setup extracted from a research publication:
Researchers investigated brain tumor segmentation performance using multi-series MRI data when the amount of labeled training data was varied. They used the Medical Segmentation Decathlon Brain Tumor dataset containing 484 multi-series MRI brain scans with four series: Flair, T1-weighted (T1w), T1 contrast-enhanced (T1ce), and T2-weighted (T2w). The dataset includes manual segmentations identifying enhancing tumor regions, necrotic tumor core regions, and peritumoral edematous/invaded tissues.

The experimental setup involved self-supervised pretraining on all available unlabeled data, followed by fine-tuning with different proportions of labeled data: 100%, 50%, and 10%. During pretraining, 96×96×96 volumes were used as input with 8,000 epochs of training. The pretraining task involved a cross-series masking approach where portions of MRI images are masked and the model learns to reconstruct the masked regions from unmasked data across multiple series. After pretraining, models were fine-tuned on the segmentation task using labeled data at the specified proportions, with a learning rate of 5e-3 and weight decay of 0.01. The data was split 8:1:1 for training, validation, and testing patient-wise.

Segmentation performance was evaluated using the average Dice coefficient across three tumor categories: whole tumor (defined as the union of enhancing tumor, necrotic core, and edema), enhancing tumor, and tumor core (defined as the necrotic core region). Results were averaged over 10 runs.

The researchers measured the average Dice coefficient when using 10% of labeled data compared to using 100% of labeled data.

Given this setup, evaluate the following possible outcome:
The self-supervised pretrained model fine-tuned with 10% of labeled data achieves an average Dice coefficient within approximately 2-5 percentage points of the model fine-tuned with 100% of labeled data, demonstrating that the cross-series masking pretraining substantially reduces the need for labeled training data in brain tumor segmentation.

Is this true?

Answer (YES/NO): YES